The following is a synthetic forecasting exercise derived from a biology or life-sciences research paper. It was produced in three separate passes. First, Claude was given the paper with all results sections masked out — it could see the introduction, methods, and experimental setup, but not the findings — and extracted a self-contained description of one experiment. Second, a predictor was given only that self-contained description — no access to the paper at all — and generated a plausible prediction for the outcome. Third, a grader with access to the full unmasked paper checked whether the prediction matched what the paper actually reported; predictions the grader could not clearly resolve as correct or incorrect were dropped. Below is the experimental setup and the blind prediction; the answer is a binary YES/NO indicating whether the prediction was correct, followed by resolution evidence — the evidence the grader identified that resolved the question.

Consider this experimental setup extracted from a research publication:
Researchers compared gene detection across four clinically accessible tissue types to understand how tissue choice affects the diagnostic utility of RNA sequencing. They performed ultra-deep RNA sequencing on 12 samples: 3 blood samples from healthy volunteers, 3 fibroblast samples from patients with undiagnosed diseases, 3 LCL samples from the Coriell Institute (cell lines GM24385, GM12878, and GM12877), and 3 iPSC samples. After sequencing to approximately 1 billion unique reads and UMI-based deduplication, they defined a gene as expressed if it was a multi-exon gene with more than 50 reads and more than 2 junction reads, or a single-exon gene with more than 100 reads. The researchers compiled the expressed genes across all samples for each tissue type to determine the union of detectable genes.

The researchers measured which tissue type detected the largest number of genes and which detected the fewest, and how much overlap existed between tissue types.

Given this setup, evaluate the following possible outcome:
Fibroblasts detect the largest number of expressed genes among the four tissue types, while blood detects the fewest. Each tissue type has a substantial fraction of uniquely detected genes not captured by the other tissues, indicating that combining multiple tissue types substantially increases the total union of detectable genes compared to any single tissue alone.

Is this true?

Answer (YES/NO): NO